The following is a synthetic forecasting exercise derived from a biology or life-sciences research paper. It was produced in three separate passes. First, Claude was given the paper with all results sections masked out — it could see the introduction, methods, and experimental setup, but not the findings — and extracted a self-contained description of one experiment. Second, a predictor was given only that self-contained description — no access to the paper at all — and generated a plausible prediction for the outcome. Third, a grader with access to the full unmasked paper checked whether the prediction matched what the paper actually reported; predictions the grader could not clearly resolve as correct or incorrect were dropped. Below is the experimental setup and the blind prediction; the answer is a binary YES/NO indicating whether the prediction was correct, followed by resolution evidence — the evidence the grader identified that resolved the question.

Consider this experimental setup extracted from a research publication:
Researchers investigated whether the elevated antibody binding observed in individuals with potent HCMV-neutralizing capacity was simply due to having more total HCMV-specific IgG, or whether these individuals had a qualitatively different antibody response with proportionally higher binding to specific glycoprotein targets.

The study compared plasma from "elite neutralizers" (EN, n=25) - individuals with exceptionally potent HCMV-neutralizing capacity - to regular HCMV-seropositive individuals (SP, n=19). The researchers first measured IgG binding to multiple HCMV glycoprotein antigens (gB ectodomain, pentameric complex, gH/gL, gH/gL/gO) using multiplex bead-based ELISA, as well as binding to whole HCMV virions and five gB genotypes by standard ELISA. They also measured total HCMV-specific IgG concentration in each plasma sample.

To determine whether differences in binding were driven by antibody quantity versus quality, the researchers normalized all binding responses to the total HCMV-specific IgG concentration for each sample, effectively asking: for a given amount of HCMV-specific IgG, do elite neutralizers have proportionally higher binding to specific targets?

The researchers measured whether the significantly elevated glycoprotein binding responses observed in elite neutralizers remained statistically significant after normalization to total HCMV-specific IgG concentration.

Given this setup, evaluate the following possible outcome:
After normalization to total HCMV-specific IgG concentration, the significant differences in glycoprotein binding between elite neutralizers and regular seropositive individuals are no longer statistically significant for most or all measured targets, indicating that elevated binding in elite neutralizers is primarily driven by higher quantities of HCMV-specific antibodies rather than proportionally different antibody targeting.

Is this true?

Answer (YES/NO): NO